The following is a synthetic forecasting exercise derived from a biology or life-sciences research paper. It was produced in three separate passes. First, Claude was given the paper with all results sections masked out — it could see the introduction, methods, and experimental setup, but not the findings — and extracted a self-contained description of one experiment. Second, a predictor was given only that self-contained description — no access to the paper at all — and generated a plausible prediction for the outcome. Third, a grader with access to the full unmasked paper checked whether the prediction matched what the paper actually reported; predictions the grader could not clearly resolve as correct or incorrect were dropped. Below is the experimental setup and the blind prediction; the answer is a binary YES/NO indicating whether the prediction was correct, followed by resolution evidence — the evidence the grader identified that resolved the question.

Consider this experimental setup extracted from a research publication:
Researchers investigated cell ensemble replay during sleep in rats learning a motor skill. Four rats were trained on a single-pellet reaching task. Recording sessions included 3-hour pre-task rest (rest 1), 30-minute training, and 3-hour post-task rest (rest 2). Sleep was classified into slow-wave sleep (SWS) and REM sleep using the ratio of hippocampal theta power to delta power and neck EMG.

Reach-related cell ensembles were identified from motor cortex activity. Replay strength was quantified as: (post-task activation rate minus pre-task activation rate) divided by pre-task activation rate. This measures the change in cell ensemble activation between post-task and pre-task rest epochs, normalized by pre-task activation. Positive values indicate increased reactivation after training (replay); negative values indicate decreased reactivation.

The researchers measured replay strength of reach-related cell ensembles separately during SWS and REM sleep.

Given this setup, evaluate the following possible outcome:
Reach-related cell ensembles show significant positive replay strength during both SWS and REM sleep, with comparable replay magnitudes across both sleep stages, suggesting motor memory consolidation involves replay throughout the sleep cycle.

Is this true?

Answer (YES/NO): NO